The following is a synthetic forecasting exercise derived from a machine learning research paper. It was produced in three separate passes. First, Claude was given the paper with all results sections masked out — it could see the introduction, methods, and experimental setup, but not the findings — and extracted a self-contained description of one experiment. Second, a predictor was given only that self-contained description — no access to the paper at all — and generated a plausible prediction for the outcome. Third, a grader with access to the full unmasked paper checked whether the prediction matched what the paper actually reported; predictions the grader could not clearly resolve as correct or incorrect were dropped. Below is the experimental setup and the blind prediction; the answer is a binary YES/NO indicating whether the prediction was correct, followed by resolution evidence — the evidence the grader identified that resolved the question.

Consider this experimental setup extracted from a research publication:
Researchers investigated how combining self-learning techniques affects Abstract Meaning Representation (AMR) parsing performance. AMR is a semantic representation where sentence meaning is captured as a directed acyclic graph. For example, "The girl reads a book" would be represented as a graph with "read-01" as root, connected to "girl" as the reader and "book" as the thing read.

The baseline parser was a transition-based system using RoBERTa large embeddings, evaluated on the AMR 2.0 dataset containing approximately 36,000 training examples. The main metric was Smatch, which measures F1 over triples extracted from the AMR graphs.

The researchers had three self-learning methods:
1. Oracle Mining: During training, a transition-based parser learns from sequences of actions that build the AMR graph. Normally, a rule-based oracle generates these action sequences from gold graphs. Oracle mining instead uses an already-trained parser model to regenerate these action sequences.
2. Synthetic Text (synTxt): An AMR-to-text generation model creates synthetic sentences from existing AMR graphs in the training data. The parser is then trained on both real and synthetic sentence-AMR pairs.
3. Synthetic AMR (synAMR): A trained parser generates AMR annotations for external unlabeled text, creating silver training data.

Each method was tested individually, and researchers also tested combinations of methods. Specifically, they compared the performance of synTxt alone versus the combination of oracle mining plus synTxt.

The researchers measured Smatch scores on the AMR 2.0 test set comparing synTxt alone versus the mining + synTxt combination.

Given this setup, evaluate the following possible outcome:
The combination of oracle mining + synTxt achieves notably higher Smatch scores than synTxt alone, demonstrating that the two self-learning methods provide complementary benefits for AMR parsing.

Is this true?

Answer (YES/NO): NO